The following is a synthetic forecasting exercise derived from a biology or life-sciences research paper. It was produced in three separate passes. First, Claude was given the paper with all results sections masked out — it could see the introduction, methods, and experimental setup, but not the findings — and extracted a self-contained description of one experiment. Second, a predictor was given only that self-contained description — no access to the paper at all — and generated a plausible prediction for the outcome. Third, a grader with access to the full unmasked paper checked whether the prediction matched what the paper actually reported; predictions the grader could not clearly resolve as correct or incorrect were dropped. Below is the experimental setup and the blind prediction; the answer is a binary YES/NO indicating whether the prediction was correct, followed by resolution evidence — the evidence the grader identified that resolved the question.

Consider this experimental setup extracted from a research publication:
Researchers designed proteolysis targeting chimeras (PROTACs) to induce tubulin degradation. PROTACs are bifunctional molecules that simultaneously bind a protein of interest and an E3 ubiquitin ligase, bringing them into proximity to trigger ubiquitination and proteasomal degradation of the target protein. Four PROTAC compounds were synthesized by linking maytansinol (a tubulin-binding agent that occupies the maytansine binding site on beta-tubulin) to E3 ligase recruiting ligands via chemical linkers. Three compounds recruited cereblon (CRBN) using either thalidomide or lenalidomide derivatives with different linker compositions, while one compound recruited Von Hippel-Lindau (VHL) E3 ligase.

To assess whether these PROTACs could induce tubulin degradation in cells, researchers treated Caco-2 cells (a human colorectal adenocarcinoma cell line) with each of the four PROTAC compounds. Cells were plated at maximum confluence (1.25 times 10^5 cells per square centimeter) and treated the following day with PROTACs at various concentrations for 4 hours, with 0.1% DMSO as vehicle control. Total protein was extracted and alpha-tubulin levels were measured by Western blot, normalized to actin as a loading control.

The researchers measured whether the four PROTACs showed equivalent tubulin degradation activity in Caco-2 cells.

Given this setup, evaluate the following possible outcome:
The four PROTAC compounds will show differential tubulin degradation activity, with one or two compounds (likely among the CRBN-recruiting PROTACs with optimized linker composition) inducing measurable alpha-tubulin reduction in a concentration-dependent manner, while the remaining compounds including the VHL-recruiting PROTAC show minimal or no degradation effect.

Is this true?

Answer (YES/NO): NO